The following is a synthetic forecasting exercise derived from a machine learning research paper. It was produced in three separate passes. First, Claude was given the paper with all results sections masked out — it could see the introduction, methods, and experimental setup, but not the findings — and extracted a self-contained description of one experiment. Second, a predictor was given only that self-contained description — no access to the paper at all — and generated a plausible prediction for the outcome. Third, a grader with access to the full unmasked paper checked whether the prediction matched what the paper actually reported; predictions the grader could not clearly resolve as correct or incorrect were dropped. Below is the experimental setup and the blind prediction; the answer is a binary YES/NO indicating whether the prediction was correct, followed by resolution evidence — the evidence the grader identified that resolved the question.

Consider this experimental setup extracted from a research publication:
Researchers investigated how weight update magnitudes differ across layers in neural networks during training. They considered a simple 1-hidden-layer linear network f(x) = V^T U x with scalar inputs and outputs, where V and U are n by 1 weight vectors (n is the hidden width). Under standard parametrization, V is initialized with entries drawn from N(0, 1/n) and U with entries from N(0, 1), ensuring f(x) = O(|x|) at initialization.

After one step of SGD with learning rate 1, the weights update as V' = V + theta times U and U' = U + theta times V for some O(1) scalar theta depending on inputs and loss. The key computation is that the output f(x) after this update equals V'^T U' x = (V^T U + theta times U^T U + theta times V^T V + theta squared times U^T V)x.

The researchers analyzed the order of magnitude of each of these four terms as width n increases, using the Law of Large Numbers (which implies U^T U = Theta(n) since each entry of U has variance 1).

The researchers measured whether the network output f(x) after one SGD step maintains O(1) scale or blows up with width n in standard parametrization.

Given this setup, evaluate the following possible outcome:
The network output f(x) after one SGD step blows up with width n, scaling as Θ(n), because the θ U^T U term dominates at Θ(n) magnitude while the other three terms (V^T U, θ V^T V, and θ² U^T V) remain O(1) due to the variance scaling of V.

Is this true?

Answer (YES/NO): YES